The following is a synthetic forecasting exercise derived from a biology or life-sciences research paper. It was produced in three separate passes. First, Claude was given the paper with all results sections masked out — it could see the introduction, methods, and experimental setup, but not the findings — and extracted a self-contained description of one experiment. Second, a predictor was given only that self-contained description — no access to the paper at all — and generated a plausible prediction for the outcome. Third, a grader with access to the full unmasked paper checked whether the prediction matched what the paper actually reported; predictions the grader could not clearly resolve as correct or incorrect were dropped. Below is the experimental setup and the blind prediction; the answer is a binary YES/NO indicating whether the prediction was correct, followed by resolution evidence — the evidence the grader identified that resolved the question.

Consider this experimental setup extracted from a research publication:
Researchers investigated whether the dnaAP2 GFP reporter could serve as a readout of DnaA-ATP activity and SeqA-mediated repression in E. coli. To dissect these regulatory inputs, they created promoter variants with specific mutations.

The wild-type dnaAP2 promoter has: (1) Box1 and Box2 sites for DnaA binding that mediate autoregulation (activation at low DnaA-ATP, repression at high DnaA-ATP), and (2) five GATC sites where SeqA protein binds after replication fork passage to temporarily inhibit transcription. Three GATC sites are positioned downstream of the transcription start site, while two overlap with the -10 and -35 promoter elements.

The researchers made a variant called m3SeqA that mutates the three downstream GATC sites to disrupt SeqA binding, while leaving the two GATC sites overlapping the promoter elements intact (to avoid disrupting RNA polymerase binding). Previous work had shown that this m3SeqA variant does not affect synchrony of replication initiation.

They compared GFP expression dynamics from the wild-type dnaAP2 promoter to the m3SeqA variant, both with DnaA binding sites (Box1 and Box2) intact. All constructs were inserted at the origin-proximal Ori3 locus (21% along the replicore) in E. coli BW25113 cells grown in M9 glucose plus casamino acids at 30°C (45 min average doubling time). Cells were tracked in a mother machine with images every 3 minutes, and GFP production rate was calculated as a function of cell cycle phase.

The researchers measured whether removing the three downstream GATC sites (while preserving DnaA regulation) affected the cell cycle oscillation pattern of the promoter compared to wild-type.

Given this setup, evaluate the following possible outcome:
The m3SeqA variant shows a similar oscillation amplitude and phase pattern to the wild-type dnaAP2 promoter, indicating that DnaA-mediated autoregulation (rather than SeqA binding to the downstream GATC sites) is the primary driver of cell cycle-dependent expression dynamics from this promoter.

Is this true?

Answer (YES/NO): NO